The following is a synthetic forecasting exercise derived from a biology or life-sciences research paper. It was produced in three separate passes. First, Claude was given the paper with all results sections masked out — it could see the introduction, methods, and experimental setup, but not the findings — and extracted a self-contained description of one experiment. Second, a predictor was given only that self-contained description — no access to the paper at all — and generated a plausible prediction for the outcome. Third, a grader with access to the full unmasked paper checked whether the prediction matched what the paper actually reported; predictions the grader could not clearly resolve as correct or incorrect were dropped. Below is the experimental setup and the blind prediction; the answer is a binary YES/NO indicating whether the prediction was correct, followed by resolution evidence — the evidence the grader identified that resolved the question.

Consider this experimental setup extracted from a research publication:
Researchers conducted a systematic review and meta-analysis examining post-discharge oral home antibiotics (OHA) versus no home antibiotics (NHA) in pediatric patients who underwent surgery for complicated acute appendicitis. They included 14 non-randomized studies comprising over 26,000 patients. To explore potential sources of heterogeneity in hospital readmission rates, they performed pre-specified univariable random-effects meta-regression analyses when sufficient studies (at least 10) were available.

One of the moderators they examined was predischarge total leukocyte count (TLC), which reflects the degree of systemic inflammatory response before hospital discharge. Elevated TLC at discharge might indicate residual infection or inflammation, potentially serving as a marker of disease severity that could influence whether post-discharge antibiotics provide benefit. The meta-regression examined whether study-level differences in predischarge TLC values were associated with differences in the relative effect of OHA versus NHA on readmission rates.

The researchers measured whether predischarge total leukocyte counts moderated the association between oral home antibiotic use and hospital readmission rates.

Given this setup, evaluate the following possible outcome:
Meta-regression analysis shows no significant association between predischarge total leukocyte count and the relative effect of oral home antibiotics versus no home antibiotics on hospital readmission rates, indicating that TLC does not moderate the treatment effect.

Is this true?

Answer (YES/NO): YES